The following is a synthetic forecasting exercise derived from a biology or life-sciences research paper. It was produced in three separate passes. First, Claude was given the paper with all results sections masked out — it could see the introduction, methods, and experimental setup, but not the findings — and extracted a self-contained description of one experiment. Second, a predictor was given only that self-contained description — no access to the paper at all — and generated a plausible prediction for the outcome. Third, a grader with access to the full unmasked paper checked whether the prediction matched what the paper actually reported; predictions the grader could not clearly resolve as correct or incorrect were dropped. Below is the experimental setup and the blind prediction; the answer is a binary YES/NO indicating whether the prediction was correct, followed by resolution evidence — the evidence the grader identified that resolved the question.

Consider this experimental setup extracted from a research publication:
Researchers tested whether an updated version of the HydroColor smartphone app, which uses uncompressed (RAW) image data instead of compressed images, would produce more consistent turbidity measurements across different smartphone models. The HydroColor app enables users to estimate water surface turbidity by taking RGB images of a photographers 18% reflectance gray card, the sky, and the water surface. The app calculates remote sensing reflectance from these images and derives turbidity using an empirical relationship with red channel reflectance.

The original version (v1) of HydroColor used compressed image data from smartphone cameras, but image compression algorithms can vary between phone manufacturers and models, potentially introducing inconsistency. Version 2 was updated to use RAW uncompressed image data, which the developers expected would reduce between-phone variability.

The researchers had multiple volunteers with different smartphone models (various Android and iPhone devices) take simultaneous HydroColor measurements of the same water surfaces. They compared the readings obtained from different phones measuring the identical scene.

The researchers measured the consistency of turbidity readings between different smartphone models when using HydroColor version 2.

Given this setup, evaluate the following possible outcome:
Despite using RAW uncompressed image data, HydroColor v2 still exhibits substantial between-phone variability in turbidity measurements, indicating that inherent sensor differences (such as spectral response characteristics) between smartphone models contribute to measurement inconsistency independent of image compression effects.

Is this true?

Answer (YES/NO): NO